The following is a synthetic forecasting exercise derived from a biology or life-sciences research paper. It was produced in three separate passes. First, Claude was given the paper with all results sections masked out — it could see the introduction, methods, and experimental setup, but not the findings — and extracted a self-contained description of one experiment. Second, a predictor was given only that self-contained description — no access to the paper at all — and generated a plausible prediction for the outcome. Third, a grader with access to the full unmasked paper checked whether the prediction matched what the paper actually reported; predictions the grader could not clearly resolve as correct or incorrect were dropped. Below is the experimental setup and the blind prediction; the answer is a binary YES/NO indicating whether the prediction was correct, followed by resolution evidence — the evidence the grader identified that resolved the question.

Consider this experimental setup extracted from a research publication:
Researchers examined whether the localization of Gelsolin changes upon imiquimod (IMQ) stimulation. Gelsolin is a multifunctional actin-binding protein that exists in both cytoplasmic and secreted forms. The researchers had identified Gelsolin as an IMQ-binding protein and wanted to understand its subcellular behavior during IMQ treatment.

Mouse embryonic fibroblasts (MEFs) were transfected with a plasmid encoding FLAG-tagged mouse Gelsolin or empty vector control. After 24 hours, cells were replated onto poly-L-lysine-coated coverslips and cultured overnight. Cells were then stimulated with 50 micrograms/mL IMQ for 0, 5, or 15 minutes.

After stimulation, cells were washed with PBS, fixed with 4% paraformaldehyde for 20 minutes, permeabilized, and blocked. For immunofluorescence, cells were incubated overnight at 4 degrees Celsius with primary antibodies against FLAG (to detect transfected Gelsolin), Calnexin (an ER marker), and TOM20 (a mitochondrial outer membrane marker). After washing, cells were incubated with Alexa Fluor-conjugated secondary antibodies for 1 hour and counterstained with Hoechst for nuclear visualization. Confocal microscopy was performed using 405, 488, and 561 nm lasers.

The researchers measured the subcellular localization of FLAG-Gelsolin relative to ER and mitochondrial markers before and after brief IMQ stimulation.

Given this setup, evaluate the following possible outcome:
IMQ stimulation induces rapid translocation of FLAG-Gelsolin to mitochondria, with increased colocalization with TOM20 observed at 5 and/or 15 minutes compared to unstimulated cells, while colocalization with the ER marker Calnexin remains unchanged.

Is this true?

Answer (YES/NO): NO